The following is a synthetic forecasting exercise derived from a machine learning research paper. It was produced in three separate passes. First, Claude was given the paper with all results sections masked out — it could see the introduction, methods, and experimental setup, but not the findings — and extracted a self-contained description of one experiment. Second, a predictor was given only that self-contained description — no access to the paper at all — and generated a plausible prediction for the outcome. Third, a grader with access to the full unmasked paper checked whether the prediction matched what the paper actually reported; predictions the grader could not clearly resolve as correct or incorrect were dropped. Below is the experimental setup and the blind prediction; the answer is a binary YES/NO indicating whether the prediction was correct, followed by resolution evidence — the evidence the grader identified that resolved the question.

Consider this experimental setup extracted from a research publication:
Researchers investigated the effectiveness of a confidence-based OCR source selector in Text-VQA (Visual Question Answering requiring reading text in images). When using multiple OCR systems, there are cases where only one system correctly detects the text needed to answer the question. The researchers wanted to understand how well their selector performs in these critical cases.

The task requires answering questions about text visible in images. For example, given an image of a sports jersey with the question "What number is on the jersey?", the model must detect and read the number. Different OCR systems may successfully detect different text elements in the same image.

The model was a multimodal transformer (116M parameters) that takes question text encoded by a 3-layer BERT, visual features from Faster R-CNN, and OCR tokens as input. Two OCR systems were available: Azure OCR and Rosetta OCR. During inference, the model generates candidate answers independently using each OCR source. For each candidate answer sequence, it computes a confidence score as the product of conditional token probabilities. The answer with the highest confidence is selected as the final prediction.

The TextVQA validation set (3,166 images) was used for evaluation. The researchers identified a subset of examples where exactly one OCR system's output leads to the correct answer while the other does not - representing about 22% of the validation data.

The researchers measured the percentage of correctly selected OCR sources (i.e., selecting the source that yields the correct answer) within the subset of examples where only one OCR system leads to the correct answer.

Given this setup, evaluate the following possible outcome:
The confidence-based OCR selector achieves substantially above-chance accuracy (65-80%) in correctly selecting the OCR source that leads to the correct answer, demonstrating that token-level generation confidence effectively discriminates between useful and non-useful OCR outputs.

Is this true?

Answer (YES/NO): YES